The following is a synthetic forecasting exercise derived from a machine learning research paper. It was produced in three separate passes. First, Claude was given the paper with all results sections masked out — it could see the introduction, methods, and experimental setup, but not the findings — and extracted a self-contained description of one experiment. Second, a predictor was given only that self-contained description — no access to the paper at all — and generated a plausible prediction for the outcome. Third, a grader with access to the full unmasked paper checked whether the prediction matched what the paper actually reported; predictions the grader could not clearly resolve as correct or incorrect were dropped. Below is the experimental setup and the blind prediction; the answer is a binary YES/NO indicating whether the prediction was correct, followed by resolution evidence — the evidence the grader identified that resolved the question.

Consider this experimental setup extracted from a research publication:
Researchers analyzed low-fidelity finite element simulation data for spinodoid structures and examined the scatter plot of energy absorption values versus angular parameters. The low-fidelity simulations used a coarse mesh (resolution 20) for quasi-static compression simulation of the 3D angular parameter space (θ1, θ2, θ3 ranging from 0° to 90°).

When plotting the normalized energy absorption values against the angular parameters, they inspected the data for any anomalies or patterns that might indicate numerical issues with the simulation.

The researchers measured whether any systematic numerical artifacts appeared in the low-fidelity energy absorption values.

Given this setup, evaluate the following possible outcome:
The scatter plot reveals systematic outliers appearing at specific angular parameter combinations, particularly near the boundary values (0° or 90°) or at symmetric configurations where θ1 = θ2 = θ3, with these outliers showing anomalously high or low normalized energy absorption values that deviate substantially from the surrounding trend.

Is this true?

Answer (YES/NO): NO